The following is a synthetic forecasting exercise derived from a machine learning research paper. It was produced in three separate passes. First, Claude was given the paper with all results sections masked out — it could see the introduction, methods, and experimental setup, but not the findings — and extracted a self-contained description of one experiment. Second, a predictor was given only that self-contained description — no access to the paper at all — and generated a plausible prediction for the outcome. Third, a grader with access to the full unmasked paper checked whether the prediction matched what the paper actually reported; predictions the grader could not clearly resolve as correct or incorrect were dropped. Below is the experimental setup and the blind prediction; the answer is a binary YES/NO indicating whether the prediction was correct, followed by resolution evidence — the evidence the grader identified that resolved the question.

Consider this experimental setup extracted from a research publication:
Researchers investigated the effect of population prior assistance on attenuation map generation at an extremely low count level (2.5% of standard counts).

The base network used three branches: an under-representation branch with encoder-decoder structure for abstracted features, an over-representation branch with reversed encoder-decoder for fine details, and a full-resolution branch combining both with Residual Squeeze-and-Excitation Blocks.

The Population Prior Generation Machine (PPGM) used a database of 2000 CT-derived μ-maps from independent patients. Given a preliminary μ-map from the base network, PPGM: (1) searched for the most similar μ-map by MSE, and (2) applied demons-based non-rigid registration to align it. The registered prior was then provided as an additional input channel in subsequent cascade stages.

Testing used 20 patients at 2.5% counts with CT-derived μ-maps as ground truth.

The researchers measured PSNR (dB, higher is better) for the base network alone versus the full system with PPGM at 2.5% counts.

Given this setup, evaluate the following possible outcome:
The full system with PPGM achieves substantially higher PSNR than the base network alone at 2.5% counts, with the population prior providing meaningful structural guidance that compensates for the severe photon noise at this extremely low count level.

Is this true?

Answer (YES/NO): YES